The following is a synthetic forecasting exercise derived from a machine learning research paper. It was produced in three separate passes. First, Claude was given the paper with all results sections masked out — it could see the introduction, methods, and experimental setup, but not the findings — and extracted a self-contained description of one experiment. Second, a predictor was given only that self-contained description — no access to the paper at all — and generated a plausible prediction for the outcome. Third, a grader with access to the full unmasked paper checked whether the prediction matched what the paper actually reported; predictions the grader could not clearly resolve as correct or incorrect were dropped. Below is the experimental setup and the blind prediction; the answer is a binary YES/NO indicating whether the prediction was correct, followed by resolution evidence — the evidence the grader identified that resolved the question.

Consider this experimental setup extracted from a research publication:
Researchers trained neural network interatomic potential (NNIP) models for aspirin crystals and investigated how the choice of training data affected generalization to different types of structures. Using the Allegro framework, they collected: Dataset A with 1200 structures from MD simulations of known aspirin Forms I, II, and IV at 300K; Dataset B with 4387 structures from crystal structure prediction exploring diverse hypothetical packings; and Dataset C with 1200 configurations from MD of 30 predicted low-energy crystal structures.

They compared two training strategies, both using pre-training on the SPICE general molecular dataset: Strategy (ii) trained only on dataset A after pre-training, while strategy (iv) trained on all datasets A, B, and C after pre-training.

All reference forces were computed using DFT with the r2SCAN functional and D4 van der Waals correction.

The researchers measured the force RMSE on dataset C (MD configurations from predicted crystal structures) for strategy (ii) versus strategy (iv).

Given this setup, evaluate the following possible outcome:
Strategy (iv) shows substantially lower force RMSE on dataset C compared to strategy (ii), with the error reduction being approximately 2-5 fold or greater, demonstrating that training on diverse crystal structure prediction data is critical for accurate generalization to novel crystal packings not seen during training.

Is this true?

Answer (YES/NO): YES